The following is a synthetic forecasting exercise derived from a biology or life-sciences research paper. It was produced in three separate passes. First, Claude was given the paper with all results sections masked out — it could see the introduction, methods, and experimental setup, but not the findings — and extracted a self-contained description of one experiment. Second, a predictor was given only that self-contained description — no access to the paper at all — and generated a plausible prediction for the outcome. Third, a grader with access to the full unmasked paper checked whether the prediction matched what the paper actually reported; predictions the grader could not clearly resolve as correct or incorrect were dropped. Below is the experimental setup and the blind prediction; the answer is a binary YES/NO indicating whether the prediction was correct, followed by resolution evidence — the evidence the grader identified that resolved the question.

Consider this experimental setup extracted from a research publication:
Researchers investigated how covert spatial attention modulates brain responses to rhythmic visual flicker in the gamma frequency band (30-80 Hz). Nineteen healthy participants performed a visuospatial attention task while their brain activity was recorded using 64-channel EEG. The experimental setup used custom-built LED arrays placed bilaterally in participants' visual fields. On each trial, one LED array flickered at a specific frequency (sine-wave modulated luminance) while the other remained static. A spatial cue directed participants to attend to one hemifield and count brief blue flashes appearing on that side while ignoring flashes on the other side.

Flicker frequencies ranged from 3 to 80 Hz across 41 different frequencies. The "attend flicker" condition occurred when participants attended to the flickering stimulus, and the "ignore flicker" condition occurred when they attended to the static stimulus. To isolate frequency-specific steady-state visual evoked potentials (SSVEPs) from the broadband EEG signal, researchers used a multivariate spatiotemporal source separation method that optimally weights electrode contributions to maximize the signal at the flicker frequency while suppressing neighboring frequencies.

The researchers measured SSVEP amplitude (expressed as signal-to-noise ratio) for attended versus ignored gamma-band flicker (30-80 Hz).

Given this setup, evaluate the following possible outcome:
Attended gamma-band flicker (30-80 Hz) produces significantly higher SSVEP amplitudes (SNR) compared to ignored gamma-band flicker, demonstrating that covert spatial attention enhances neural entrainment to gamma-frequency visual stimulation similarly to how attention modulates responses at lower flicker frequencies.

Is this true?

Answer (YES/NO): YES